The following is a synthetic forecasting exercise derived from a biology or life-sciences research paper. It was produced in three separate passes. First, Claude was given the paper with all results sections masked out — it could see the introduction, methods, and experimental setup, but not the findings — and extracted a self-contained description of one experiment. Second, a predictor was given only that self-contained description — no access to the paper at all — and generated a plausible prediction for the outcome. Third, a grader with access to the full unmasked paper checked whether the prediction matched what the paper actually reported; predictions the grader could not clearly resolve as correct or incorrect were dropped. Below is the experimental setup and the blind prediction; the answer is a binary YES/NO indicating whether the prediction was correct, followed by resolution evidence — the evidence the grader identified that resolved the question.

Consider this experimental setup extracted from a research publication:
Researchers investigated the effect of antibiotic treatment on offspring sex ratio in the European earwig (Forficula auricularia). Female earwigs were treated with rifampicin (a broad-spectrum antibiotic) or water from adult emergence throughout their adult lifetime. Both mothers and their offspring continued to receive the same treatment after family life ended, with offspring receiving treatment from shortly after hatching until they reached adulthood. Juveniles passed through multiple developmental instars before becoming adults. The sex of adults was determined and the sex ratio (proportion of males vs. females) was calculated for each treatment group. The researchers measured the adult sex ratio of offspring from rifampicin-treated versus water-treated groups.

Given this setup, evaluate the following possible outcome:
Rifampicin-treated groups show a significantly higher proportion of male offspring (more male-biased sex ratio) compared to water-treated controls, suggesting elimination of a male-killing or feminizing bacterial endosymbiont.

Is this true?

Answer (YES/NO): NO